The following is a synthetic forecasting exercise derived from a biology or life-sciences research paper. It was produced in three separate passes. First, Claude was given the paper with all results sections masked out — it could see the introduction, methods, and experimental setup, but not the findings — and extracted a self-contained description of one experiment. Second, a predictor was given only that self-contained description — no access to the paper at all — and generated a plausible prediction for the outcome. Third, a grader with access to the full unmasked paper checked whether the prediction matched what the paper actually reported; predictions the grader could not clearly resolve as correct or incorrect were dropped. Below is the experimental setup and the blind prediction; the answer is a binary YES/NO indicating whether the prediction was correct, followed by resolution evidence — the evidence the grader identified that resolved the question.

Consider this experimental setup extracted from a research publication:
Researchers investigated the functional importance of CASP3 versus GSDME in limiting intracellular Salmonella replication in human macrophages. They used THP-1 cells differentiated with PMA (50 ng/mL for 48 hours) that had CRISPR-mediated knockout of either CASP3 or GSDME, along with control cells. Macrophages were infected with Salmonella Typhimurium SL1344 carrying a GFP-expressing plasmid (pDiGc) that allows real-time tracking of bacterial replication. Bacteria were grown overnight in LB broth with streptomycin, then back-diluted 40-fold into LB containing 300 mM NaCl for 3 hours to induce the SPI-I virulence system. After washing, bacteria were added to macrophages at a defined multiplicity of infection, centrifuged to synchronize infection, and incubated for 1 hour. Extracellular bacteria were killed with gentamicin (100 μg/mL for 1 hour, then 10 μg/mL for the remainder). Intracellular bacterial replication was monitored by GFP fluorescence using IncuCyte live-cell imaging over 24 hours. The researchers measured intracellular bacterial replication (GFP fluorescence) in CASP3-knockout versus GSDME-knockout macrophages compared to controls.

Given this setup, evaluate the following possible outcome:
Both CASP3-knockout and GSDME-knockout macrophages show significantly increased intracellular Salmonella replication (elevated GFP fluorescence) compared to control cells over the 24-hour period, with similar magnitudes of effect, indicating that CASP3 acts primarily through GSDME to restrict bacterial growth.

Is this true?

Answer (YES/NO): NO